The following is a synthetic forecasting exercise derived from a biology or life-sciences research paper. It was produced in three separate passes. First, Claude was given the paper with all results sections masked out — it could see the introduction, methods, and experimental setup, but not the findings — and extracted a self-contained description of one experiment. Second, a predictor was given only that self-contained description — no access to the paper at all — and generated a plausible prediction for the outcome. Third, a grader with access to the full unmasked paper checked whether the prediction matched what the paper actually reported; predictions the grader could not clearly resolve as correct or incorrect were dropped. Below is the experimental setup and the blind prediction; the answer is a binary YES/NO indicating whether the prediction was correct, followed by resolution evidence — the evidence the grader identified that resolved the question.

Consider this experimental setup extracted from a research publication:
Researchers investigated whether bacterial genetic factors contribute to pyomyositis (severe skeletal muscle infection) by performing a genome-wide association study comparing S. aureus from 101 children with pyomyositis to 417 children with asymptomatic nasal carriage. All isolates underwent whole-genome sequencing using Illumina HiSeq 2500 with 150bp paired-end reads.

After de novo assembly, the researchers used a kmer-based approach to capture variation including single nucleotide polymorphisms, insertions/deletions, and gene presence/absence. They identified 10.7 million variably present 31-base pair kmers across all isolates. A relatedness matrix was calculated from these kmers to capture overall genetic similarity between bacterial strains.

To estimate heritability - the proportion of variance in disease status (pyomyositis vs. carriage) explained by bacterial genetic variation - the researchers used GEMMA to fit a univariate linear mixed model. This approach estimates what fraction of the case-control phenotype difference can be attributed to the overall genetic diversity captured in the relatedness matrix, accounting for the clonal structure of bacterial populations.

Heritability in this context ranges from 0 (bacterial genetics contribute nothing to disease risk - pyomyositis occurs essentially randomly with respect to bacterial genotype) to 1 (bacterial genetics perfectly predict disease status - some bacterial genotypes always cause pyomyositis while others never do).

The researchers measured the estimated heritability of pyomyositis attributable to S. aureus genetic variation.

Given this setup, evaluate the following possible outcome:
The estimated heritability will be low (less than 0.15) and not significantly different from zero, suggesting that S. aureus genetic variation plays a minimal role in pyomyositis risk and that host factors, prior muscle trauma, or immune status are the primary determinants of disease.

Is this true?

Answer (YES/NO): NO